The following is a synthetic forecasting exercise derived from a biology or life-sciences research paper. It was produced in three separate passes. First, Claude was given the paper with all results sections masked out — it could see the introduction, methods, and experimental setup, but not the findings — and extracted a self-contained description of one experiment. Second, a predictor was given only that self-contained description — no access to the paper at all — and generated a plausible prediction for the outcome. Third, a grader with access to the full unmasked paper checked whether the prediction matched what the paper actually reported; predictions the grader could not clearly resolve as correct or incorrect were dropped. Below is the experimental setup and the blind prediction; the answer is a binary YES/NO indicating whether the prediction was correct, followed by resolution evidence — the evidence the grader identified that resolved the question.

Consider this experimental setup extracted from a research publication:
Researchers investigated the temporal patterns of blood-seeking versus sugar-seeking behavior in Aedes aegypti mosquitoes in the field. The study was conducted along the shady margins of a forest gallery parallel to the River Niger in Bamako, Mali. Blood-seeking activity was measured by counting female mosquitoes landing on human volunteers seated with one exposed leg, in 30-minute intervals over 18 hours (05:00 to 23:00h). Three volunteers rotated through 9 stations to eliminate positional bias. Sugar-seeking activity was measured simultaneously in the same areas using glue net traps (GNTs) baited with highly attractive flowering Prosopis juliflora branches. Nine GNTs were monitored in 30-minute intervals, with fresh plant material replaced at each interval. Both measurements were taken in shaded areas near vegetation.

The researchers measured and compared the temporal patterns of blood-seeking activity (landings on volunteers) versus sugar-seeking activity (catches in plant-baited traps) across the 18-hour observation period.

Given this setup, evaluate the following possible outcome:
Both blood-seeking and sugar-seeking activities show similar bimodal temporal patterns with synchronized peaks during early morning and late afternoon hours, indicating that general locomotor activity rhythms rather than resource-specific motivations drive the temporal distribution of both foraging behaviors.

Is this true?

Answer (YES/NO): NO